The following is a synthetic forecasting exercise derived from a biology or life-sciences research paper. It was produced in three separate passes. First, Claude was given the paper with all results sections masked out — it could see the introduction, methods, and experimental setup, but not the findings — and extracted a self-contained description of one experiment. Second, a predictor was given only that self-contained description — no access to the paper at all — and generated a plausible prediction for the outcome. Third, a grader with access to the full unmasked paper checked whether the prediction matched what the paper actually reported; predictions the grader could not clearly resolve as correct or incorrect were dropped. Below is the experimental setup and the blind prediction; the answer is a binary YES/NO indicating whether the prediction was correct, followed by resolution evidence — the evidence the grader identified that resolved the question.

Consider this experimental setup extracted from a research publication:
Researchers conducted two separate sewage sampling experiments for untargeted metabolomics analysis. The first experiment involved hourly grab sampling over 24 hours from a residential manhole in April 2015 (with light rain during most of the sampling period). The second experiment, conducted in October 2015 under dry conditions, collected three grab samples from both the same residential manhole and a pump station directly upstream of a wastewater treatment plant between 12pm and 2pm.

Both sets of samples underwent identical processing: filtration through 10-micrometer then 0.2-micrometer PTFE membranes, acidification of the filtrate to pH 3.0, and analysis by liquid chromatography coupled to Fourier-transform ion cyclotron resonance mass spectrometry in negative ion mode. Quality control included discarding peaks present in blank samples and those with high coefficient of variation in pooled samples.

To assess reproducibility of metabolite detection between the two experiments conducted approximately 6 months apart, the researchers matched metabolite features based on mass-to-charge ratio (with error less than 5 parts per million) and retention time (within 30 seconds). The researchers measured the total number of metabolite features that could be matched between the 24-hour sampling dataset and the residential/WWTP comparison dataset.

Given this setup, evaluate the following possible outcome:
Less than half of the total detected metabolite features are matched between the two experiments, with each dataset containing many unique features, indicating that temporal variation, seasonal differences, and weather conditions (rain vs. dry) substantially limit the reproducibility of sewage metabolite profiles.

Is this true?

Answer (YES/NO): YES